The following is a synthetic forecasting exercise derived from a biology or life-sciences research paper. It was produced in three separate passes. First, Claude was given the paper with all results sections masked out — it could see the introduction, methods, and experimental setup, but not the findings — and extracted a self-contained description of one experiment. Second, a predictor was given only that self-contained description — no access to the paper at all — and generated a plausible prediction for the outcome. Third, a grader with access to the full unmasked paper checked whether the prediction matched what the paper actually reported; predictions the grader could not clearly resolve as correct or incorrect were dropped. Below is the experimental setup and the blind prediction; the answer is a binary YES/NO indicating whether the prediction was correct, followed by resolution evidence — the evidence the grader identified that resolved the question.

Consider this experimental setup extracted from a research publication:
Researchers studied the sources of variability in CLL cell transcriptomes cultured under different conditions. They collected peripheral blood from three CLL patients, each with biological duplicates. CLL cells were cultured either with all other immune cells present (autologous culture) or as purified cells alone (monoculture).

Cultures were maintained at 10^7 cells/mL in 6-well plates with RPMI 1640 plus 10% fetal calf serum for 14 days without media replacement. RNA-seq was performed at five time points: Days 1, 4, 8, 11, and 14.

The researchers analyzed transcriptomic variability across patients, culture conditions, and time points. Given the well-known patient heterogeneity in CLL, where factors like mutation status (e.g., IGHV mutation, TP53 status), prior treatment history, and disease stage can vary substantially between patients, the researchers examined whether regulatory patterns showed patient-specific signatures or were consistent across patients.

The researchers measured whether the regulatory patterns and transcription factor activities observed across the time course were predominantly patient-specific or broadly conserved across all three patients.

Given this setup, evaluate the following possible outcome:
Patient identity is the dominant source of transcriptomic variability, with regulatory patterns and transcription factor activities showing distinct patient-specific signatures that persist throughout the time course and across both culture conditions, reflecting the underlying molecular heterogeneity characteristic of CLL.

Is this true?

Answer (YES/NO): YES